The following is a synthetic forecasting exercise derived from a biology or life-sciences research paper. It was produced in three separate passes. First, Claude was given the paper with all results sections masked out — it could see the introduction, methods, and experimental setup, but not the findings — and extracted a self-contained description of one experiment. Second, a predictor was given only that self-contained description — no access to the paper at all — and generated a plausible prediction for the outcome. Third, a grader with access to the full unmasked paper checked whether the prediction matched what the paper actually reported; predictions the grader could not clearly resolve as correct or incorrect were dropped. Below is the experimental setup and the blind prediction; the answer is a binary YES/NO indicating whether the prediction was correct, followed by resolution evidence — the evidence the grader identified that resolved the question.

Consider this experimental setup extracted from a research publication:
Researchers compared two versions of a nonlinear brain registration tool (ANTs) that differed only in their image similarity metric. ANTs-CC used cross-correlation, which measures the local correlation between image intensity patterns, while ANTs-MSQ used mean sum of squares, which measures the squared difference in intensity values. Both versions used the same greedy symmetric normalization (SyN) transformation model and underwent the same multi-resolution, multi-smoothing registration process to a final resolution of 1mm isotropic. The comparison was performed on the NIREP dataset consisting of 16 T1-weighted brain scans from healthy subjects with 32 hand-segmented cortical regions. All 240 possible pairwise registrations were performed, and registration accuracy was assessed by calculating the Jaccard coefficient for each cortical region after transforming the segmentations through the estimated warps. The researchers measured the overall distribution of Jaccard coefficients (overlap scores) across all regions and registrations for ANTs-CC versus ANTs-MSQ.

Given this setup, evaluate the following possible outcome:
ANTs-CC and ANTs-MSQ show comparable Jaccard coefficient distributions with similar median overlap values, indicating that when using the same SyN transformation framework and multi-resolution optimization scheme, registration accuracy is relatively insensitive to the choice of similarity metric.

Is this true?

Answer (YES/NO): NO